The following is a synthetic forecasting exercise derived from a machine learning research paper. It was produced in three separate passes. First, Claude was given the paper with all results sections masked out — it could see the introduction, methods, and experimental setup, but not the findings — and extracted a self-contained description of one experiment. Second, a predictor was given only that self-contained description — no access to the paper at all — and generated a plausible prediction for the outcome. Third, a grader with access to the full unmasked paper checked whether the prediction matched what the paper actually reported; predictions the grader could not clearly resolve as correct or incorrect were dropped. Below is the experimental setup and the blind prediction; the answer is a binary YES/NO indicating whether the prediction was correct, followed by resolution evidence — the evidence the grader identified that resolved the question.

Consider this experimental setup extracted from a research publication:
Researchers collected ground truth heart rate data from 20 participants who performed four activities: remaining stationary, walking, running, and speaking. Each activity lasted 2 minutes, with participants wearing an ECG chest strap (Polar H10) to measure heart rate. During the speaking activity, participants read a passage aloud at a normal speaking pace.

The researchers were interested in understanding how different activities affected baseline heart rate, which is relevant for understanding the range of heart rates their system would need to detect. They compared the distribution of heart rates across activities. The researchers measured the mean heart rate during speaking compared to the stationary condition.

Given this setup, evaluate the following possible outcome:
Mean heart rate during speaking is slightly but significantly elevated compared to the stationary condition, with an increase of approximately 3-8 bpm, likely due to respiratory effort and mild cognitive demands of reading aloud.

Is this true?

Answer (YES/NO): NO